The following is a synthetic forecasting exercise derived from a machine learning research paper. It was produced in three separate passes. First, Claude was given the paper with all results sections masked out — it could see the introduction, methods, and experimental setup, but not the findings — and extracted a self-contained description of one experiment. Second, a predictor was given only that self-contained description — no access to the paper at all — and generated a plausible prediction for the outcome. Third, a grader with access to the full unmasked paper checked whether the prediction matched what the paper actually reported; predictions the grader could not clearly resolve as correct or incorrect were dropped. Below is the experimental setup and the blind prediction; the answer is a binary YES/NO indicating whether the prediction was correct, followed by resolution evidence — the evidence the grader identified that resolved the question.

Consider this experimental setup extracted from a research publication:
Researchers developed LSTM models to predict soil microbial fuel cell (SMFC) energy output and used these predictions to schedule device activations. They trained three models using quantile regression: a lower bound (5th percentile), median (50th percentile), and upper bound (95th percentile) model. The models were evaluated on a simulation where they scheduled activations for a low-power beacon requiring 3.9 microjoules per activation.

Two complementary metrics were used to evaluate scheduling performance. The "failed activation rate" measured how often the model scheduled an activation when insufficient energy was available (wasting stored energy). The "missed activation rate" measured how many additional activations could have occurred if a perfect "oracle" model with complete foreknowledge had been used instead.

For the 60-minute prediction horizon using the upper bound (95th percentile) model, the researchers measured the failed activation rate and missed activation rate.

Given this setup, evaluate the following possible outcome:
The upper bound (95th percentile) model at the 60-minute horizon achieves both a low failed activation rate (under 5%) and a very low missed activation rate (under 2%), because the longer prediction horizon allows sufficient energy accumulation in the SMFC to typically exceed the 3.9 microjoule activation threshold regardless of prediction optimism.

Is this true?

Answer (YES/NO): NO